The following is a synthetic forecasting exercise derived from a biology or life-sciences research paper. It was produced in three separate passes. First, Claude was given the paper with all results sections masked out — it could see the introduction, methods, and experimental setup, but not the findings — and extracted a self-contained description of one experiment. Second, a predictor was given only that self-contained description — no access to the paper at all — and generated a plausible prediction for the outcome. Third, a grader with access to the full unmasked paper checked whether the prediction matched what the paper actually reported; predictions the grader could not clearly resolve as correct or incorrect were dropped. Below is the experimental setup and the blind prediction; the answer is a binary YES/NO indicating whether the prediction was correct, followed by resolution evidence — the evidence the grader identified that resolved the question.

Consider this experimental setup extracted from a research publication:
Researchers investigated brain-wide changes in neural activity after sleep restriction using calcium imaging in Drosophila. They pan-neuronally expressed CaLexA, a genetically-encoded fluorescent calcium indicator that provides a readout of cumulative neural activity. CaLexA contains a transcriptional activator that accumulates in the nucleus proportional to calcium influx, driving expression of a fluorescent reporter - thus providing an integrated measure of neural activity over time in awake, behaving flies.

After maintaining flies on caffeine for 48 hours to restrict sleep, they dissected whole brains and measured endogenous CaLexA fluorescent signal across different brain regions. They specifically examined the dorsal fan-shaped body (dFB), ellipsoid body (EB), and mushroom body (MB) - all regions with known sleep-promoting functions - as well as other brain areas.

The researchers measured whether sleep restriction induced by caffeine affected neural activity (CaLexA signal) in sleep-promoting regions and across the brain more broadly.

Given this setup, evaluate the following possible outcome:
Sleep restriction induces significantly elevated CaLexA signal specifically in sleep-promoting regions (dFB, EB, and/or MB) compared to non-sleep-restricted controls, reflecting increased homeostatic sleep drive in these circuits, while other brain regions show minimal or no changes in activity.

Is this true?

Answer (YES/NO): NO